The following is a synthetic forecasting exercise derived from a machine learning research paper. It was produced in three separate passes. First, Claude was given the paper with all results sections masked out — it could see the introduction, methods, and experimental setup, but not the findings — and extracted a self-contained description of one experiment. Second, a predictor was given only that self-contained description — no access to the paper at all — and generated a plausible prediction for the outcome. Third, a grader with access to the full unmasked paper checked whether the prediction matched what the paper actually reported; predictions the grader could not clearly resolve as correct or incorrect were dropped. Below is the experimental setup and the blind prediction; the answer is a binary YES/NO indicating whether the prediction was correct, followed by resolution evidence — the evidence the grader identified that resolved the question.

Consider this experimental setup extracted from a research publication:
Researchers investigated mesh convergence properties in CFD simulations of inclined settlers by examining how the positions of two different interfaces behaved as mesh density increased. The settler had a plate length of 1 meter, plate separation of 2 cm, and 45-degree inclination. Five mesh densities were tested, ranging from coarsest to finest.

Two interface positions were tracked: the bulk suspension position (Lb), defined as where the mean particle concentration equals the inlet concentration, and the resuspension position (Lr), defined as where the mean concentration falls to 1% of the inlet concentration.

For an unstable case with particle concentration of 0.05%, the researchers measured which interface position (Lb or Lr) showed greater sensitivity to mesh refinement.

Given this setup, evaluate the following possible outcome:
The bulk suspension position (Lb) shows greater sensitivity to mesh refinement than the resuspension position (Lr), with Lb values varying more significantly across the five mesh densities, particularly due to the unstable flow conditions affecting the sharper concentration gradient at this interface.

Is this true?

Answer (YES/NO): NO